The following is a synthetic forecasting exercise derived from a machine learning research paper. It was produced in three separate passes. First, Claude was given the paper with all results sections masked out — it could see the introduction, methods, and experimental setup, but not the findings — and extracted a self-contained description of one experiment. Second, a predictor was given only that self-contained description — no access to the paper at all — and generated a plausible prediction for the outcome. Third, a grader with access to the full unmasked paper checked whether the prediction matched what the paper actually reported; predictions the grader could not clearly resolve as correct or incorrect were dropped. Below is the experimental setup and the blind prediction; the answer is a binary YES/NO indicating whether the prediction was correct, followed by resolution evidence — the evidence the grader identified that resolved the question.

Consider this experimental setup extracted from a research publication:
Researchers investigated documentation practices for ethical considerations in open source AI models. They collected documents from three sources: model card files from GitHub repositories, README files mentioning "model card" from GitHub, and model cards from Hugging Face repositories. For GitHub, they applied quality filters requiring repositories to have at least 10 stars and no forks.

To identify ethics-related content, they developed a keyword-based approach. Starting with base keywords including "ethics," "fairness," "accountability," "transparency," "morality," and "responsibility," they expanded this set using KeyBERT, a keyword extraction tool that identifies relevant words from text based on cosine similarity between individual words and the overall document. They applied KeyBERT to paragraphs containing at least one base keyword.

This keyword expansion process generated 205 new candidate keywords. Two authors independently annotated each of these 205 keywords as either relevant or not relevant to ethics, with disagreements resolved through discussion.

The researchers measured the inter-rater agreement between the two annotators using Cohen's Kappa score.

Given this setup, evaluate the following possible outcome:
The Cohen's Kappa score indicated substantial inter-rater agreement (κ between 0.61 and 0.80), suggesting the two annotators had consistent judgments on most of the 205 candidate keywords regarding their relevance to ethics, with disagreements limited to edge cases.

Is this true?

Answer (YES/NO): YES